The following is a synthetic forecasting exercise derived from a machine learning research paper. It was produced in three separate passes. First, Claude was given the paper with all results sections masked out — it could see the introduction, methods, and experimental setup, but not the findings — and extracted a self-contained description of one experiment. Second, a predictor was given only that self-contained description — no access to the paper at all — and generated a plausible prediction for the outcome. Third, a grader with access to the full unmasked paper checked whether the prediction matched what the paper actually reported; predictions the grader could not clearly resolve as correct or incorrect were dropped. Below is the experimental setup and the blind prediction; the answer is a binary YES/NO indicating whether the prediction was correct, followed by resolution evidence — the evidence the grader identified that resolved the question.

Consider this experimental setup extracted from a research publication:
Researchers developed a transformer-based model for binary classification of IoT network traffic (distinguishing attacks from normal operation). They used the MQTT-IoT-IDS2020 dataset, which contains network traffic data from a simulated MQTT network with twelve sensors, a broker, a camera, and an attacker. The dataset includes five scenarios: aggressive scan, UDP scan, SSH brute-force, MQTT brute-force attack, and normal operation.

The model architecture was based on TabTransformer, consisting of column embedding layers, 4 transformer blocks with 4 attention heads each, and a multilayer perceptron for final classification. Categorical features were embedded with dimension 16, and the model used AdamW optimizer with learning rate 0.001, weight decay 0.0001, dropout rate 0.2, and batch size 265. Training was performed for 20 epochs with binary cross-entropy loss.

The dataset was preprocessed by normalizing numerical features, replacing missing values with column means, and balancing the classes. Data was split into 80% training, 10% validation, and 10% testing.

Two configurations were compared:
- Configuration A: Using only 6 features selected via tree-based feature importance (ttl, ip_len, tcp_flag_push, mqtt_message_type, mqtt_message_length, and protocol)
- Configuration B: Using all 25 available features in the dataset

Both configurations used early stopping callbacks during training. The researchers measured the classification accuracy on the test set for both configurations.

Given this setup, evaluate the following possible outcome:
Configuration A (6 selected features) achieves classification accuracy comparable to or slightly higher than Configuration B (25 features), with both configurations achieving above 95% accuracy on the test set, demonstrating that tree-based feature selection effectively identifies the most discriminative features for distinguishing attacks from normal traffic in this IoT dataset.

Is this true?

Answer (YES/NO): NO